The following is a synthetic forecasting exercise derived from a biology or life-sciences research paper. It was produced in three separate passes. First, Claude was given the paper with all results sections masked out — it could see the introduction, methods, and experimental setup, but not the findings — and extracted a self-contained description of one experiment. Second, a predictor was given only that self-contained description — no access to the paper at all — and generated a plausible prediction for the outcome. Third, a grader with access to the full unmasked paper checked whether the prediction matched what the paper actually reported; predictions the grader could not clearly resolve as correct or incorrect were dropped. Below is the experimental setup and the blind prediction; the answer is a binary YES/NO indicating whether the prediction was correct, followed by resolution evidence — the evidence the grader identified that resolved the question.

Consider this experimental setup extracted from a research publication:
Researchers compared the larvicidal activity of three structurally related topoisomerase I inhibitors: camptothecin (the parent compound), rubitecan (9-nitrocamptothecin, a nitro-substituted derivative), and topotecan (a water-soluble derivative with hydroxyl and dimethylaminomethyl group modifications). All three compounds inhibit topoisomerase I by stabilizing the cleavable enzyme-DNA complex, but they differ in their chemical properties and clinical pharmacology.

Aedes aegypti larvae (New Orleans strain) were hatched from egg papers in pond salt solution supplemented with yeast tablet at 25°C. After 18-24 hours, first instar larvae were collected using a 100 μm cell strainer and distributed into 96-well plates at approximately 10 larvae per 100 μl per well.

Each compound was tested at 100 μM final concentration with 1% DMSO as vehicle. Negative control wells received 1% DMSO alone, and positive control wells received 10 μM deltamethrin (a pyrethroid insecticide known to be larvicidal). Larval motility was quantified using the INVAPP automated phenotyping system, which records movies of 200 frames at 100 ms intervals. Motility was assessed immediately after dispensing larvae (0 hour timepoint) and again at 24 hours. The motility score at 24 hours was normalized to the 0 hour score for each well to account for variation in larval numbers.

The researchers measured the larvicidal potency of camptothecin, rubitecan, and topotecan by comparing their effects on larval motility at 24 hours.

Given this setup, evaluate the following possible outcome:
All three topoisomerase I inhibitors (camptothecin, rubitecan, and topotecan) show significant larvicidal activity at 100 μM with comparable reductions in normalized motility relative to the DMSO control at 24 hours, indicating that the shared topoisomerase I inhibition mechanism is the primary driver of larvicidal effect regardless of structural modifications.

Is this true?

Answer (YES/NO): NO